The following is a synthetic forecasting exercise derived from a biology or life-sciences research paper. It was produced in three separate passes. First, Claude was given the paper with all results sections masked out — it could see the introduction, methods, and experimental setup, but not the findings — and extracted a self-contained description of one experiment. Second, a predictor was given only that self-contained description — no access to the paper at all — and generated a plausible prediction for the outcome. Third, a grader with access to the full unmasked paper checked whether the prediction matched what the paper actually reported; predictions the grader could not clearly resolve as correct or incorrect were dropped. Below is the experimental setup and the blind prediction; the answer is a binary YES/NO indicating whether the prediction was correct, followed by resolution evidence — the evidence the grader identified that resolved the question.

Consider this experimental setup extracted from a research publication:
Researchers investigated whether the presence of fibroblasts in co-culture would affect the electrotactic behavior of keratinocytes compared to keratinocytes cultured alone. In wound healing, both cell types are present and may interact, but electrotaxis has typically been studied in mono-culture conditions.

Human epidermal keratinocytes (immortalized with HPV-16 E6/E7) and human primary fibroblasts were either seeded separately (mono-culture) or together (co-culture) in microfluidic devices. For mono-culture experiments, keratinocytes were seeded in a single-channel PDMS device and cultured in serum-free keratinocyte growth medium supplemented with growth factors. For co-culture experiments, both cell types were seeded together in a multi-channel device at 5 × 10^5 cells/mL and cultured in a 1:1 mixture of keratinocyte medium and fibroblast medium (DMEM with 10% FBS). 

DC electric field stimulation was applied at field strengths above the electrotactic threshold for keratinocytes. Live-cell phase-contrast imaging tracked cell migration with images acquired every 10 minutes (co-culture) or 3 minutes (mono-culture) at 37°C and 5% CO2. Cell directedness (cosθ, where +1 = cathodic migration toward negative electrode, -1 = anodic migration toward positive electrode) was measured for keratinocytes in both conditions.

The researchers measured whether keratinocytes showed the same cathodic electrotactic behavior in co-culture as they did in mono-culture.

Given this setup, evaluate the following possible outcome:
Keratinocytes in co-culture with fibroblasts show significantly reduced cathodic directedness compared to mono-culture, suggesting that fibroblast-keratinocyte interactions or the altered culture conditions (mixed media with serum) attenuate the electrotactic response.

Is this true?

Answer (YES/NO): NO